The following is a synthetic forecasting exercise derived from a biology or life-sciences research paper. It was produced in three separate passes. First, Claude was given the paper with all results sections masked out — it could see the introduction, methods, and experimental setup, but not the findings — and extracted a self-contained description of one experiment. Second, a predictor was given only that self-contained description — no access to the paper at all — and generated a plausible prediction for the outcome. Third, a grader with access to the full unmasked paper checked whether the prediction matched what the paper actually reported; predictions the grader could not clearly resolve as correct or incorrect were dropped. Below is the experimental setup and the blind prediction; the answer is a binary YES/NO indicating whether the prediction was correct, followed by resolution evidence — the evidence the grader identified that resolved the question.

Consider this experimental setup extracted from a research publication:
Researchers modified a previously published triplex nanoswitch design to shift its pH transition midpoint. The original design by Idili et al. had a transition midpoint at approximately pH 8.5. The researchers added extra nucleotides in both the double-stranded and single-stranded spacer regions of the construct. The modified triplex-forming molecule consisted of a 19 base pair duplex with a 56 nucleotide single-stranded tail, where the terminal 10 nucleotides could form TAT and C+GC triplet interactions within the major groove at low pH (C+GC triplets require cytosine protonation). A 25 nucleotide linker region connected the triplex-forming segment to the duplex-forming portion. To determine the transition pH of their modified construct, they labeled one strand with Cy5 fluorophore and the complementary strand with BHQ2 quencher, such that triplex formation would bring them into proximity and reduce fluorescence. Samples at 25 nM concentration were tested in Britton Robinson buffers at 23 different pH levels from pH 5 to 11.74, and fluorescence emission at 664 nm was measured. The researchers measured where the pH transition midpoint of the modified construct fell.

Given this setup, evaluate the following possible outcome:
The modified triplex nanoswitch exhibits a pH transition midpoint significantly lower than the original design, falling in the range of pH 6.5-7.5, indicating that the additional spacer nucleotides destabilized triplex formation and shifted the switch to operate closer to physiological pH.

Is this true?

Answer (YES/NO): NO